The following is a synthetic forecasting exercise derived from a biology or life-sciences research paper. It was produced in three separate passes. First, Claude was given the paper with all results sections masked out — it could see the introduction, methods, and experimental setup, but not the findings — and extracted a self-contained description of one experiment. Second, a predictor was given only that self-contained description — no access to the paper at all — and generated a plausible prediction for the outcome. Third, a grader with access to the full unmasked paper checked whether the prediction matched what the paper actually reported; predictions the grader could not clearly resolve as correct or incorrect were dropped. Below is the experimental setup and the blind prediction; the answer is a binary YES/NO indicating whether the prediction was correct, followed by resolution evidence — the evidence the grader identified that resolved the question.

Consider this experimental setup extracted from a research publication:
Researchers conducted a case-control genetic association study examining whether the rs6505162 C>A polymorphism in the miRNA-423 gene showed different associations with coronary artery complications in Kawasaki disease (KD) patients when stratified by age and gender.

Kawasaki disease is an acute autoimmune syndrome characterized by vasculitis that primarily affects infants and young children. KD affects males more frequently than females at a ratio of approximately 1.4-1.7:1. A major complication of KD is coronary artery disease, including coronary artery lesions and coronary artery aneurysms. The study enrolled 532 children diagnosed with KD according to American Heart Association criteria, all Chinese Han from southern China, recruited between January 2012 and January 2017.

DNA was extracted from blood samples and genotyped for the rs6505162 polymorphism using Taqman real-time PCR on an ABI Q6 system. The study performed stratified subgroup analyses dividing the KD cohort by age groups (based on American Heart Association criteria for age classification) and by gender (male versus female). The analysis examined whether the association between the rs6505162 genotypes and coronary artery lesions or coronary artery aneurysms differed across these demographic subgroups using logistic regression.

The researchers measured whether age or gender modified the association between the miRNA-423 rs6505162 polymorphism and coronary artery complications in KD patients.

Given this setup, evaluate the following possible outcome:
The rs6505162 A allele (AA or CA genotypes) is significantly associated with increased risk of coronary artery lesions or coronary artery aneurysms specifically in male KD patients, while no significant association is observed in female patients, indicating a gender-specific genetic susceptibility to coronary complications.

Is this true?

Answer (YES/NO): NO